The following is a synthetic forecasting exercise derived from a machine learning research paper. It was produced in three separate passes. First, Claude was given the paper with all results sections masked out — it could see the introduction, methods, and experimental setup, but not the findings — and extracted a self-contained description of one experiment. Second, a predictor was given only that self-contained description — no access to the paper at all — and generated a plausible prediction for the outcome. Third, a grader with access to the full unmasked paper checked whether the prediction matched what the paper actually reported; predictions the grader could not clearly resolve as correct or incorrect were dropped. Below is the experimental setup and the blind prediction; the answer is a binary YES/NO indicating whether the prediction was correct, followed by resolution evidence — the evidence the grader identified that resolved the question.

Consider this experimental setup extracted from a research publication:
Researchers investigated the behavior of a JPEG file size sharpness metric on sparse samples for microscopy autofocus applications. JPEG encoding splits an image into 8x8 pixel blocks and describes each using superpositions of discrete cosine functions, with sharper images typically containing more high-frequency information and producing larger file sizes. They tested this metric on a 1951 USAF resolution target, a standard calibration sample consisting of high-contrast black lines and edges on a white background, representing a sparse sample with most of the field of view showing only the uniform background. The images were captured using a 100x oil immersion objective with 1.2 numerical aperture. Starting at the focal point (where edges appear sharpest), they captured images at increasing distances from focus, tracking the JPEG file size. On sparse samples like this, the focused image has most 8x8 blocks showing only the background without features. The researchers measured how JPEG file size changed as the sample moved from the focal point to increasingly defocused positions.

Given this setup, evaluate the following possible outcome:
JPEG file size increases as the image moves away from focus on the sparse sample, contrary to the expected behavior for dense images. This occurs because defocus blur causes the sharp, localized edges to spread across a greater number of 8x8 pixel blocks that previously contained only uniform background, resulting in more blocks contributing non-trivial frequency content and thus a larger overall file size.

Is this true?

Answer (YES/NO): YES